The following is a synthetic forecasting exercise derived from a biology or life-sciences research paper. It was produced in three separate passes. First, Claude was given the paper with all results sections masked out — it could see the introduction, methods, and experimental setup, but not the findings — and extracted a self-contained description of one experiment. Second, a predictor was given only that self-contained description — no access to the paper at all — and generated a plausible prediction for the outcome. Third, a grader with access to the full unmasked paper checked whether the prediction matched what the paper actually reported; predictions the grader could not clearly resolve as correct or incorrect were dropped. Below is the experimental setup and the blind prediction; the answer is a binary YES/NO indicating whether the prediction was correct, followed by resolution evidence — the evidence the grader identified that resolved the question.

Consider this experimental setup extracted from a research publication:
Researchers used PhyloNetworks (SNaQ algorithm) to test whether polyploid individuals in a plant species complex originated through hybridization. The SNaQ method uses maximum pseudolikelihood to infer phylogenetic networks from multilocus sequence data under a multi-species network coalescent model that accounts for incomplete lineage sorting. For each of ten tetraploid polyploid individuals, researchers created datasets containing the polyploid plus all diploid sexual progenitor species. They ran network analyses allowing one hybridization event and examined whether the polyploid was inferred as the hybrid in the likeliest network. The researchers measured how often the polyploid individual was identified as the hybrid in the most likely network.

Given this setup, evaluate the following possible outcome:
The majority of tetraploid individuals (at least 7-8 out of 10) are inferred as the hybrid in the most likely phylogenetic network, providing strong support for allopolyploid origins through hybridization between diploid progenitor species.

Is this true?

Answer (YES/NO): YES